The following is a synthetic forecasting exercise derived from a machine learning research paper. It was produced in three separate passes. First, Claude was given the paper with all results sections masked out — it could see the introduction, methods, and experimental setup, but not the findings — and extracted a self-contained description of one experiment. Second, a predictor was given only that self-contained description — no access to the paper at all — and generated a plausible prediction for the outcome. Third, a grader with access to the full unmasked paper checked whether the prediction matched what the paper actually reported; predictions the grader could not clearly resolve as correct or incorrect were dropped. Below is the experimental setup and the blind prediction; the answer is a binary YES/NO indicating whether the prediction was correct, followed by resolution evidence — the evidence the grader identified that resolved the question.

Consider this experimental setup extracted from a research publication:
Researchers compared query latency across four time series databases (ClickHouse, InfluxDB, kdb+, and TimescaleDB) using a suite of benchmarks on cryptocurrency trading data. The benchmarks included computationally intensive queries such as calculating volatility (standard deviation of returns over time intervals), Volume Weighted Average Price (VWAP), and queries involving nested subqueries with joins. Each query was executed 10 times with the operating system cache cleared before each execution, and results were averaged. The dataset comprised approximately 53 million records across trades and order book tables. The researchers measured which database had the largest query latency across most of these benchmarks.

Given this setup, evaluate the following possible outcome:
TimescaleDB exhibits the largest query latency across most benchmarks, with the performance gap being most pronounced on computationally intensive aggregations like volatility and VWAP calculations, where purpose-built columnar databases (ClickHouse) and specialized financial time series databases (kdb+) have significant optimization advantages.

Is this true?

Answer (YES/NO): NO